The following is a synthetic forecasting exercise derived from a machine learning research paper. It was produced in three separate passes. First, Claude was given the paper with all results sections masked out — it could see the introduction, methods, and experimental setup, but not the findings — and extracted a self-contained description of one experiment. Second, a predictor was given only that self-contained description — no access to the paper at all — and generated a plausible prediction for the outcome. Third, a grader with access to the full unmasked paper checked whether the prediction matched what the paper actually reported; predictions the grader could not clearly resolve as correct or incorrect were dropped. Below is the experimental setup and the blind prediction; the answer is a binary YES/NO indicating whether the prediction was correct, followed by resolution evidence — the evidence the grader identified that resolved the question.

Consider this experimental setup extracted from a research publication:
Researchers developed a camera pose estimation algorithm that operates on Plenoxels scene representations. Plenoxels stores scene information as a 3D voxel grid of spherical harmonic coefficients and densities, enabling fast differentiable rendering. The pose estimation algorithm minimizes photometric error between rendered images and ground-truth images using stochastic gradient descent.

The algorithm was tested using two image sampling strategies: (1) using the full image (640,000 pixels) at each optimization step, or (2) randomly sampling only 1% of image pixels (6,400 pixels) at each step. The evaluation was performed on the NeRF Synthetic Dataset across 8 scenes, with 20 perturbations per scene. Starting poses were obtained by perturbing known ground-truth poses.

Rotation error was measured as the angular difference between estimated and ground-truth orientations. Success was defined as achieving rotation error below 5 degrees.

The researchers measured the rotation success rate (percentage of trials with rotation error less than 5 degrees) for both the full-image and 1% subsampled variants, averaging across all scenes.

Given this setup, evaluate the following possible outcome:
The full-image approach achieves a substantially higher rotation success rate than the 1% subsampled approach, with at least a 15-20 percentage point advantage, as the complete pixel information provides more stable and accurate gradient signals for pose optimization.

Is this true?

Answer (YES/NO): NO